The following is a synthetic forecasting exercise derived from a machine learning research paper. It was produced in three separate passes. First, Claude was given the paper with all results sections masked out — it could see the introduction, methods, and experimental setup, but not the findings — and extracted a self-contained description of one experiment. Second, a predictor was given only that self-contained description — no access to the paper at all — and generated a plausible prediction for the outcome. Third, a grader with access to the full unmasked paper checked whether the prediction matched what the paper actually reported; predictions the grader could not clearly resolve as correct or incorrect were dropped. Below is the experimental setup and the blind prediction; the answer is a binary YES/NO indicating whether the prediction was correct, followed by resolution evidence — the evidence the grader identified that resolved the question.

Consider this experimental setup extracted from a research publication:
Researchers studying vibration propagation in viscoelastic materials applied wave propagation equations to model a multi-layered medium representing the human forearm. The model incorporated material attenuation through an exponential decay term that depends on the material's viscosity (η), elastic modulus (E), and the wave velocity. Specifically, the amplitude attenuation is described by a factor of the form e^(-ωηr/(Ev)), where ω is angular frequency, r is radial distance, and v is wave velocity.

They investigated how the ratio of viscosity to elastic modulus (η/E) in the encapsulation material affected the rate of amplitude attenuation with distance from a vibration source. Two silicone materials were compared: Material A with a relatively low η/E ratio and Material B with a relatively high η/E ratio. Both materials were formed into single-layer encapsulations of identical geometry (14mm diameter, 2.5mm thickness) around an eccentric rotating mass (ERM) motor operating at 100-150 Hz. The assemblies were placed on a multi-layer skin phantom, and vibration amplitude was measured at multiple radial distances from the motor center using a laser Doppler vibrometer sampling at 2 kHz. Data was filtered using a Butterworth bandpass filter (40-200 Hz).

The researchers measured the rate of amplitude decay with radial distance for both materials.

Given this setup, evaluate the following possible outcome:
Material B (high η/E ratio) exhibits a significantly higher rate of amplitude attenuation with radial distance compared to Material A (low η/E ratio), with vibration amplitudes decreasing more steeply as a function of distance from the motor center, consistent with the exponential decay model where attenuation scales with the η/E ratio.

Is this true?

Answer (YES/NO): YES